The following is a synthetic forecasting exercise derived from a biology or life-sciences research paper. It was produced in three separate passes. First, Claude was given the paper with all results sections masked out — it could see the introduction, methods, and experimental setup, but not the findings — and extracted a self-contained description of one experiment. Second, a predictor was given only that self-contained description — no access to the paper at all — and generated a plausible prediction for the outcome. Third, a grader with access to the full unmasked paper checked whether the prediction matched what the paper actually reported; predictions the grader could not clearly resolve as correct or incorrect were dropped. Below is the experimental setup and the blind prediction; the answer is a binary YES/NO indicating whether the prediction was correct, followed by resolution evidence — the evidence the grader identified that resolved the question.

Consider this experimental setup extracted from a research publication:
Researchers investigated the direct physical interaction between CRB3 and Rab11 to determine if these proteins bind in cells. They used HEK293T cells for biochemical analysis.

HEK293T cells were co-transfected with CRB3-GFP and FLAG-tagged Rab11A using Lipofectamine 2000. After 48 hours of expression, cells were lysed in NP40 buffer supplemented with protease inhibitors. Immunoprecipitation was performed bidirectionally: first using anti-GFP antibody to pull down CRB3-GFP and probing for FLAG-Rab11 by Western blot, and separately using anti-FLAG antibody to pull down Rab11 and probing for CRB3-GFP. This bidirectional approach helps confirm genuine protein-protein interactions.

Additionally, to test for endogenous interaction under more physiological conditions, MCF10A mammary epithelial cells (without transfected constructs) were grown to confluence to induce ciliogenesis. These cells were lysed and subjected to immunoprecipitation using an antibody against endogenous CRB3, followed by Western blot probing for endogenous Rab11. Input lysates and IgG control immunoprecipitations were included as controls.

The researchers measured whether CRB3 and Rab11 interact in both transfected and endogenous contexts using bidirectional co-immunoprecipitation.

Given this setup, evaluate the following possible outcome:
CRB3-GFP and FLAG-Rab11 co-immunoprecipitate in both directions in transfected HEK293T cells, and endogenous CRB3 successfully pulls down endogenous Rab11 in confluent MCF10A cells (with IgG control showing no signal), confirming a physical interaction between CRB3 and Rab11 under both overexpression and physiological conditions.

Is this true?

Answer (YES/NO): NO